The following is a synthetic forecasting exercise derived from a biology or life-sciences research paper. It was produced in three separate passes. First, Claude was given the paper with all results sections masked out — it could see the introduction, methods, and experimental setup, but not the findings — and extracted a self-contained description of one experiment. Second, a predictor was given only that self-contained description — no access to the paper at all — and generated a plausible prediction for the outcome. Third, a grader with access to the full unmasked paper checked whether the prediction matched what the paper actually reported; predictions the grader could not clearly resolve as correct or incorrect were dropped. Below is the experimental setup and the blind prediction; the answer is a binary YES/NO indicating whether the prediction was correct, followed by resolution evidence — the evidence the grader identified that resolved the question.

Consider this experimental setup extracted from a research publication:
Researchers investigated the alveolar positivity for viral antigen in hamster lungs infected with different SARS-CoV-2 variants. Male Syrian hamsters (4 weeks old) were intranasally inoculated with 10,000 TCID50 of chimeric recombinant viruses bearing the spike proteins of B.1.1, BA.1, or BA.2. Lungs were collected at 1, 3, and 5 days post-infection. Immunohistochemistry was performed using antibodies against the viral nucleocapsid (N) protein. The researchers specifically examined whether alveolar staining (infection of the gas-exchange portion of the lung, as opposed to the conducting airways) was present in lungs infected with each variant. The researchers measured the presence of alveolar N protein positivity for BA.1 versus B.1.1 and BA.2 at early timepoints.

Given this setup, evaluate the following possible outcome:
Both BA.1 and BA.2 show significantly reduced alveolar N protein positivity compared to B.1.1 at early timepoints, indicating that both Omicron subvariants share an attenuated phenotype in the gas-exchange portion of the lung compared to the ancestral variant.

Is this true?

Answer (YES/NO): NO